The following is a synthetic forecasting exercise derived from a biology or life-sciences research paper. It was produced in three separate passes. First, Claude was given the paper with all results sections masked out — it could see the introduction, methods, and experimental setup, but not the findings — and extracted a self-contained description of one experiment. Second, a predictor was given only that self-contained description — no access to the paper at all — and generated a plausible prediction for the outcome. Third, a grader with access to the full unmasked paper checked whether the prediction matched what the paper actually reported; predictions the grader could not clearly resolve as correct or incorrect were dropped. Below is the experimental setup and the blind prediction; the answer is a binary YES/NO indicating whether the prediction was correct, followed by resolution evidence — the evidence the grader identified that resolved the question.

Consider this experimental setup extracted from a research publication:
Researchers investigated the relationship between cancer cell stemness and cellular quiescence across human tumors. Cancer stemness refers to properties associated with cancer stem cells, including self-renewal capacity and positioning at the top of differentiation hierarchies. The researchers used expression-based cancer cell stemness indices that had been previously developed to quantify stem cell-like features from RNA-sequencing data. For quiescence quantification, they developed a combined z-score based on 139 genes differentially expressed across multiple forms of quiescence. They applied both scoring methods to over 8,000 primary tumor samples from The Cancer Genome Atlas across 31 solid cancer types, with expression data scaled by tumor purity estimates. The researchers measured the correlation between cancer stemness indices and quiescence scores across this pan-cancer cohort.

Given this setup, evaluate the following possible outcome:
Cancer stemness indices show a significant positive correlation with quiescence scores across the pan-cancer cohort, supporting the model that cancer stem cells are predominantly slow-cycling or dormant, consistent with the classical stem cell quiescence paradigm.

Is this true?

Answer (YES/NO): NO